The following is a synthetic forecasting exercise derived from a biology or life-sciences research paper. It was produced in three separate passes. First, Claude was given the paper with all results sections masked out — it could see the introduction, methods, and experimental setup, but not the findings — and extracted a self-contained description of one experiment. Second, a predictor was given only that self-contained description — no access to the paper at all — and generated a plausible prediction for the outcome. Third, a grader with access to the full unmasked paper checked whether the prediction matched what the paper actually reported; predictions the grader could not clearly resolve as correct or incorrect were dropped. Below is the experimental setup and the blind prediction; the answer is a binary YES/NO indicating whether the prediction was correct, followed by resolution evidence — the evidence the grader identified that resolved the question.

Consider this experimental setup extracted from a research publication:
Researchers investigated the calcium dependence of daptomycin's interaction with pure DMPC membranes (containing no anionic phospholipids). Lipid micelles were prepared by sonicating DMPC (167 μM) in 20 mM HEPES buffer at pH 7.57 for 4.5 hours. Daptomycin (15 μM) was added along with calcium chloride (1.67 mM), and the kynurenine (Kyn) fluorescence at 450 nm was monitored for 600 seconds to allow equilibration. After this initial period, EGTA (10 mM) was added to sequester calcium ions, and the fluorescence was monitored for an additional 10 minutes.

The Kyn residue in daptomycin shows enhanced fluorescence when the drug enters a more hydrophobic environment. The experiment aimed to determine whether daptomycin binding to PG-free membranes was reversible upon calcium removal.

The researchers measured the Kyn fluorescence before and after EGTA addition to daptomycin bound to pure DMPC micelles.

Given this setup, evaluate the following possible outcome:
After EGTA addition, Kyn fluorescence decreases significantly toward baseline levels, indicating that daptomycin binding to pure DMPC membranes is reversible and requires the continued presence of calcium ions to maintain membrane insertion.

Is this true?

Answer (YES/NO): NO